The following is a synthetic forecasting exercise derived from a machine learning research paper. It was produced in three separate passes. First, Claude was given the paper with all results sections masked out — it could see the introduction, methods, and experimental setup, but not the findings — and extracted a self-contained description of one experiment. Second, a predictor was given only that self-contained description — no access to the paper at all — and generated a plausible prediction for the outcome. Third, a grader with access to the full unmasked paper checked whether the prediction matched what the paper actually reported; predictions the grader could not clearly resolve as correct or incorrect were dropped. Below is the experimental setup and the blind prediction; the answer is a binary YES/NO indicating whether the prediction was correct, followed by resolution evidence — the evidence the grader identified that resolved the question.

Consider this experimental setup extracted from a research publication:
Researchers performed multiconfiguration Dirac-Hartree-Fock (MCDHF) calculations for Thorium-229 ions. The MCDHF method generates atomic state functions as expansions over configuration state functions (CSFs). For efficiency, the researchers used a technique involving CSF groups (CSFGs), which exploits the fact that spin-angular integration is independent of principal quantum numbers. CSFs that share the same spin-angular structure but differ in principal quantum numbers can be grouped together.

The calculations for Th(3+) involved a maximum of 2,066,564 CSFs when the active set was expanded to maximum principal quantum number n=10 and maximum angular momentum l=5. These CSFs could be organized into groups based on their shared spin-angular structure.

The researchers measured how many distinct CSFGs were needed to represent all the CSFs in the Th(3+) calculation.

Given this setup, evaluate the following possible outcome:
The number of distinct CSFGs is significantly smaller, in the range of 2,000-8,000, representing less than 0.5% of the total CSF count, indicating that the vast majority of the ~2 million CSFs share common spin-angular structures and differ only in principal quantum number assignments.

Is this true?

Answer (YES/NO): NO